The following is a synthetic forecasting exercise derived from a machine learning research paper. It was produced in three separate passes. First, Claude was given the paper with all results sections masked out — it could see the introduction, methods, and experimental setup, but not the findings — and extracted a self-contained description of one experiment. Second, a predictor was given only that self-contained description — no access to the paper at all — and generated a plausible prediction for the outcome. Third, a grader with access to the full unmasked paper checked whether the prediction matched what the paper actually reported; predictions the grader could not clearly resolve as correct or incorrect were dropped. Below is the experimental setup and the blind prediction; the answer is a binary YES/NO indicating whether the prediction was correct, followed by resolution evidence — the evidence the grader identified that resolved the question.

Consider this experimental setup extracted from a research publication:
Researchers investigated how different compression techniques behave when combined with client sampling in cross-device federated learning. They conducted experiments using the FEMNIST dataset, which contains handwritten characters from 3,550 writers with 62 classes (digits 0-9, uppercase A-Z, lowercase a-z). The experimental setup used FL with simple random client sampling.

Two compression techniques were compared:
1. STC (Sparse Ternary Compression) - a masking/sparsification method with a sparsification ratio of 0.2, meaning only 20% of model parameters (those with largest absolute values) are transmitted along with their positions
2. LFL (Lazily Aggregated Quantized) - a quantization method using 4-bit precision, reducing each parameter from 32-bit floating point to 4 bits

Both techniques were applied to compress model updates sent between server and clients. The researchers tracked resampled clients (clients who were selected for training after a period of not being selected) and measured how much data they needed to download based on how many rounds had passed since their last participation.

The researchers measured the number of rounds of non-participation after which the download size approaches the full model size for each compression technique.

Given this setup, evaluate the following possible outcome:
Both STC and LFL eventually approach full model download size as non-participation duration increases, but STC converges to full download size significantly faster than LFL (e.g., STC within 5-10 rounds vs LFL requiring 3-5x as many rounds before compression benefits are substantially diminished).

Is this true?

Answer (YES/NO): NO